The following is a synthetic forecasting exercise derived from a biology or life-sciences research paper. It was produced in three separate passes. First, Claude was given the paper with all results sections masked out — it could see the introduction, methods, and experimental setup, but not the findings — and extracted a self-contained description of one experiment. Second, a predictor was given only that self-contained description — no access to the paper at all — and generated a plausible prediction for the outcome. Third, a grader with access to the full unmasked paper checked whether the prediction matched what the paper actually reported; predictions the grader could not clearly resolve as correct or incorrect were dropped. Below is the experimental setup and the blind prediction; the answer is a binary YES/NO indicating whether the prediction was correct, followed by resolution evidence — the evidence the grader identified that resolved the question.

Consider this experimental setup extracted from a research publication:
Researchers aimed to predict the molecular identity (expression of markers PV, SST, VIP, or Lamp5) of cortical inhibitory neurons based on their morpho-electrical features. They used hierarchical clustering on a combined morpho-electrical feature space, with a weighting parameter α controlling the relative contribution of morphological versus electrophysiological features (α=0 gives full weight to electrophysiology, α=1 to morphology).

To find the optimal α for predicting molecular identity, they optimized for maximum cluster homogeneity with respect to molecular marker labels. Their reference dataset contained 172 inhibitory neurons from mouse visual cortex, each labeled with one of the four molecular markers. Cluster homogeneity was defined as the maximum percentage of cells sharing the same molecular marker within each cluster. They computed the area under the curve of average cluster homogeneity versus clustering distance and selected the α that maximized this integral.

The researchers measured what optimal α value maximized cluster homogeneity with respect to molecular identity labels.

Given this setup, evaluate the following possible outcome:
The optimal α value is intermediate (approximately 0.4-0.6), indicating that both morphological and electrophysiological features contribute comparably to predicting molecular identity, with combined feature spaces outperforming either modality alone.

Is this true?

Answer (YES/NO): NO